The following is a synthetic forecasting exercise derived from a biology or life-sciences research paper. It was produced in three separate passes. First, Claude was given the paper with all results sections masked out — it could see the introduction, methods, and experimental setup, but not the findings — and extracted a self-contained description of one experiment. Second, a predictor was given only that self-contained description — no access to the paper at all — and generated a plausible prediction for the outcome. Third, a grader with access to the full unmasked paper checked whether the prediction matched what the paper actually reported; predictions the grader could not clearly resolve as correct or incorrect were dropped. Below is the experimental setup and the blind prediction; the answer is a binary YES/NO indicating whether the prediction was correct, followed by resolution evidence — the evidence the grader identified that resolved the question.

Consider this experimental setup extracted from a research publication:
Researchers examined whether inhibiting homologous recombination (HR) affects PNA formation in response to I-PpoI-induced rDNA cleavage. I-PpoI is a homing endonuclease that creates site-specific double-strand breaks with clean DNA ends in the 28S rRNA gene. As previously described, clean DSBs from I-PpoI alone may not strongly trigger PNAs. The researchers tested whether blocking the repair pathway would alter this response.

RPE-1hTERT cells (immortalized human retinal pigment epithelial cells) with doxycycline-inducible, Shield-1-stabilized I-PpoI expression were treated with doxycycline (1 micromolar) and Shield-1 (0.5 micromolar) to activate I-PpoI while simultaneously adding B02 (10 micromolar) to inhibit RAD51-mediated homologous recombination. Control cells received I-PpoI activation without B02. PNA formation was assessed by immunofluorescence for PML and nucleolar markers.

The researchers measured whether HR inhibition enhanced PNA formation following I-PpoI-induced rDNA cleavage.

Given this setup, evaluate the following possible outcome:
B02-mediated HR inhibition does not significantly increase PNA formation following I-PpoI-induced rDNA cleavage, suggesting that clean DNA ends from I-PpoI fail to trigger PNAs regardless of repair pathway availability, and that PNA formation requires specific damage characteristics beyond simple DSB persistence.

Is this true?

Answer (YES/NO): NO